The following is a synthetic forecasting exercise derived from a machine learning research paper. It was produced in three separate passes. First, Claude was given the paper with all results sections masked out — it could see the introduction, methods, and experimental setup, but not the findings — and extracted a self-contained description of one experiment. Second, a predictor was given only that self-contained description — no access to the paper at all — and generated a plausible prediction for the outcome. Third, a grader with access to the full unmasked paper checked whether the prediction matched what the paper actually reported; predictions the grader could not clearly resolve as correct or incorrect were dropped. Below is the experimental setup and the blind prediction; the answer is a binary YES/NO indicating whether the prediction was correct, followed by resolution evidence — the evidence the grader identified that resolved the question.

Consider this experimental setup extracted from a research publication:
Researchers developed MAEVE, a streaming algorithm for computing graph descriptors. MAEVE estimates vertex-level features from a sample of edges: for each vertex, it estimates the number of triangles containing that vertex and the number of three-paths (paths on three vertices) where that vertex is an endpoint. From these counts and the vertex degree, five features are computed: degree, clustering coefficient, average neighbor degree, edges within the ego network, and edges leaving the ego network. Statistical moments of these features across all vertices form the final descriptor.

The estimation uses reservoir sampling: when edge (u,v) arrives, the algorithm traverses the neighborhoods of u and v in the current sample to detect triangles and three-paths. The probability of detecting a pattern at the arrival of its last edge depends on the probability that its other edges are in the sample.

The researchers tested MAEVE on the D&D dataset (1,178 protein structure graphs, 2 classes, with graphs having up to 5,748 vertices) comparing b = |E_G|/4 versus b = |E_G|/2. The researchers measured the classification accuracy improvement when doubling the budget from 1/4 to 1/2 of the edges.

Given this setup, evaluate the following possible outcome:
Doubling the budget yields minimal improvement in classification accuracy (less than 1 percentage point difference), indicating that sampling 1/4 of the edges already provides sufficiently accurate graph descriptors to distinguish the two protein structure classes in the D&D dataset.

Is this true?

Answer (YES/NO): NO